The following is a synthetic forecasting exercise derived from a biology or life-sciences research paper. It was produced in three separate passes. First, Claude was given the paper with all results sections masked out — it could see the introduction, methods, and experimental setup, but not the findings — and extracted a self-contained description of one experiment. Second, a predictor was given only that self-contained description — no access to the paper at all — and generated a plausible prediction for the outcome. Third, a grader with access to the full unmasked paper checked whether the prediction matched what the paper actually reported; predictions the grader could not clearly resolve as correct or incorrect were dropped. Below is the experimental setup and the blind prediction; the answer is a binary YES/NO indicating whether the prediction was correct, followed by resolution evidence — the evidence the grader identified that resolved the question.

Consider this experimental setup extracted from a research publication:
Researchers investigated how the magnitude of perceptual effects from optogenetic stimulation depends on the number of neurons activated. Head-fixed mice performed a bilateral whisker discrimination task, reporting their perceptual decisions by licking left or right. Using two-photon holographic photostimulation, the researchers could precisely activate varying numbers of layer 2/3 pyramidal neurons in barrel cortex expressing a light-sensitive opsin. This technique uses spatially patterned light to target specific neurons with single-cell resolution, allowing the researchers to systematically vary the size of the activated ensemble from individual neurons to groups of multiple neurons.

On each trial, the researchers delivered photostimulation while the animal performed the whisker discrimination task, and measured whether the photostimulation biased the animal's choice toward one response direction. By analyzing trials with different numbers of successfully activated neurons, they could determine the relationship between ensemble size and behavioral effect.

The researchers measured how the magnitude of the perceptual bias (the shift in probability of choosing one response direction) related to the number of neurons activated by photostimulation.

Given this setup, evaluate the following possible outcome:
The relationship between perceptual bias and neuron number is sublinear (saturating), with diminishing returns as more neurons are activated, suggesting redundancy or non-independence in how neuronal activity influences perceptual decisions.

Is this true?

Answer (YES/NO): NO